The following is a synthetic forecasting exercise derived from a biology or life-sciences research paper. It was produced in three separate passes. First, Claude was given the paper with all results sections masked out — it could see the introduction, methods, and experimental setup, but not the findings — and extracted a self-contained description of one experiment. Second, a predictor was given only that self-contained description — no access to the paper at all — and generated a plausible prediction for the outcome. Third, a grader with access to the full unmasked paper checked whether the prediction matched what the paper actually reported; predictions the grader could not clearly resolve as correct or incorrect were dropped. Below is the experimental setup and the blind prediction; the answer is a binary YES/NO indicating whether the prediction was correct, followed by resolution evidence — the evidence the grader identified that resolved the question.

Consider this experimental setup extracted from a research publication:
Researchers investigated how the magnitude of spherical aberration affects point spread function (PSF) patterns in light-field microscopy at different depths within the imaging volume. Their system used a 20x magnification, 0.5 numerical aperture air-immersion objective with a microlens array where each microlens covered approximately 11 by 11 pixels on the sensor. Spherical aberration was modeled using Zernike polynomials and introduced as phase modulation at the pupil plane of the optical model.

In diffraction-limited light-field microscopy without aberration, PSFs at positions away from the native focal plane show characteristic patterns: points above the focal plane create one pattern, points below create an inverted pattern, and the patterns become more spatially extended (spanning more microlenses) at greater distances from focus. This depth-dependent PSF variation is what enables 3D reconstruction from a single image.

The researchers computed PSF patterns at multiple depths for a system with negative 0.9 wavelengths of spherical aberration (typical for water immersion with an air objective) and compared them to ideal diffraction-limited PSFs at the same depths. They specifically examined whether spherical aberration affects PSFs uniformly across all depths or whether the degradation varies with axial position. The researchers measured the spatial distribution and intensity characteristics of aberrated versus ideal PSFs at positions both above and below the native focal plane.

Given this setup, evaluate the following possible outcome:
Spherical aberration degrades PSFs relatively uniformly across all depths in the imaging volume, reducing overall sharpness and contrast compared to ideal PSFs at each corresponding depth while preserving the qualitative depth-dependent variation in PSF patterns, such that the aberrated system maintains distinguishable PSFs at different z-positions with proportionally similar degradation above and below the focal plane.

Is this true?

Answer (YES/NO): NO